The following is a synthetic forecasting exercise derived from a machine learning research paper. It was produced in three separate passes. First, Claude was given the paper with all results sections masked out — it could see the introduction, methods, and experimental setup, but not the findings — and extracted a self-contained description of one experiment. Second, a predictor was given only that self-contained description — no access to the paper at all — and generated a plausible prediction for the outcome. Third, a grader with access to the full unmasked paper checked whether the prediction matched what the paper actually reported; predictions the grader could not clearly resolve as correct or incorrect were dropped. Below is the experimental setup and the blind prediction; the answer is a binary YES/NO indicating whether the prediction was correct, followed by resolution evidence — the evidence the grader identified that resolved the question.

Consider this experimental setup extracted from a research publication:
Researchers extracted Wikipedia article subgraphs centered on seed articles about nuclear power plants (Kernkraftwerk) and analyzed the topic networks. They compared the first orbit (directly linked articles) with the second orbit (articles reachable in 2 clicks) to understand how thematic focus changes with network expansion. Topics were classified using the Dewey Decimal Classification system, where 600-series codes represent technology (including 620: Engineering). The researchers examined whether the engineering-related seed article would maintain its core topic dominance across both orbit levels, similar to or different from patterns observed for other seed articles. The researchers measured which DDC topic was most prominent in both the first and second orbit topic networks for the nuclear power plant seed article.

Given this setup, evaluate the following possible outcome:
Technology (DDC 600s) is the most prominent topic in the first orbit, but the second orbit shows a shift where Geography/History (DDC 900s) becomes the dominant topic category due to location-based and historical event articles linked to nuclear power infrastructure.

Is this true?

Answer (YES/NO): NO